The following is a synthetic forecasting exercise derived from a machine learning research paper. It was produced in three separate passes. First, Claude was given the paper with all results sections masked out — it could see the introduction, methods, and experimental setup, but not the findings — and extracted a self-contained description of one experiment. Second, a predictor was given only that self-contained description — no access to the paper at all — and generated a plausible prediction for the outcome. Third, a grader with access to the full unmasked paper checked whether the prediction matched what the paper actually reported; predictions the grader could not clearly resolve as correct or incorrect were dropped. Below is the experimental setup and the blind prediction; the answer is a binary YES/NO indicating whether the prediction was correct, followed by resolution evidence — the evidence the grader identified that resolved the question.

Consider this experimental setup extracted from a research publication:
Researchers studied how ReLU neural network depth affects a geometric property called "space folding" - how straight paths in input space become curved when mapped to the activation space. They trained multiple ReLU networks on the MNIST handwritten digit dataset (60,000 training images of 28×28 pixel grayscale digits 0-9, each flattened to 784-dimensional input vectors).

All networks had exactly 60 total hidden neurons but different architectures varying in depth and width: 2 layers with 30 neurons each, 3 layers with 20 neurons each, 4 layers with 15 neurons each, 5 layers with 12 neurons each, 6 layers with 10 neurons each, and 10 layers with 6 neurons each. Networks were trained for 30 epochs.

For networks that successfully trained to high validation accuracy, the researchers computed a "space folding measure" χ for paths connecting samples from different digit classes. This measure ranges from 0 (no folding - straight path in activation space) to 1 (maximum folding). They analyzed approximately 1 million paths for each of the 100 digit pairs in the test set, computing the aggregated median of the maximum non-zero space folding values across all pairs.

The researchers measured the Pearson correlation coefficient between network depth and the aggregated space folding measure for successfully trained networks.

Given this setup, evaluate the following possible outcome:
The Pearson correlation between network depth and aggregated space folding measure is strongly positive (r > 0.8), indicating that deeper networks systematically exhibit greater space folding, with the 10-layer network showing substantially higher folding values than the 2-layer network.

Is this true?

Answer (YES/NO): YES